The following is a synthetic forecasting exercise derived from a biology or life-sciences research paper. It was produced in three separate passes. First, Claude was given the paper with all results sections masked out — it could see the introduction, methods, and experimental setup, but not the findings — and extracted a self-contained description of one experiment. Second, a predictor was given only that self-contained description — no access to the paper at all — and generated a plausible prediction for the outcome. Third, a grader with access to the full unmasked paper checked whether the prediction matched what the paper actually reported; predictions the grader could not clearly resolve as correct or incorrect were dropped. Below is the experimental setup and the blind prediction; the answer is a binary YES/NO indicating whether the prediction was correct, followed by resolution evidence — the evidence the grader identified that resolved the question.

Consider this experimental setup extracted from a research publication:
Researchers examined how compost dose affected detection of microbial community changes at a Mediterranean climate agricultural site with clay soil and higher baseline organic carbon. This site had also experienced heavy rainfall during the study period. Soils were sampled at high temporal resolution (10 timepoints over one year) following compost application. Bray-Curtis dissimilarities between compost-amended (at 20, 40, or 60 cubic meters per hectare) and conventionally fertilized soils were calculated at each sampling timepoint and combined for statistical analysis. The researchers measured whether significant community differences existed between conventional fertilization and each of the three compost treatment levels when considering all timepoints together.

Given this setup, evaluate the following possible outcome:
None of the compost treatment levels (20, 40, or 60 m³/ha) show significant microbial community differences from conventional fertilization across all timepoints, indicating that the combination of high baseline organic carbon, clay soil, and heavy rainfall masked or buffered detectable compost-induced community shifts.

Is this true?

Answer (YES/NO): NO